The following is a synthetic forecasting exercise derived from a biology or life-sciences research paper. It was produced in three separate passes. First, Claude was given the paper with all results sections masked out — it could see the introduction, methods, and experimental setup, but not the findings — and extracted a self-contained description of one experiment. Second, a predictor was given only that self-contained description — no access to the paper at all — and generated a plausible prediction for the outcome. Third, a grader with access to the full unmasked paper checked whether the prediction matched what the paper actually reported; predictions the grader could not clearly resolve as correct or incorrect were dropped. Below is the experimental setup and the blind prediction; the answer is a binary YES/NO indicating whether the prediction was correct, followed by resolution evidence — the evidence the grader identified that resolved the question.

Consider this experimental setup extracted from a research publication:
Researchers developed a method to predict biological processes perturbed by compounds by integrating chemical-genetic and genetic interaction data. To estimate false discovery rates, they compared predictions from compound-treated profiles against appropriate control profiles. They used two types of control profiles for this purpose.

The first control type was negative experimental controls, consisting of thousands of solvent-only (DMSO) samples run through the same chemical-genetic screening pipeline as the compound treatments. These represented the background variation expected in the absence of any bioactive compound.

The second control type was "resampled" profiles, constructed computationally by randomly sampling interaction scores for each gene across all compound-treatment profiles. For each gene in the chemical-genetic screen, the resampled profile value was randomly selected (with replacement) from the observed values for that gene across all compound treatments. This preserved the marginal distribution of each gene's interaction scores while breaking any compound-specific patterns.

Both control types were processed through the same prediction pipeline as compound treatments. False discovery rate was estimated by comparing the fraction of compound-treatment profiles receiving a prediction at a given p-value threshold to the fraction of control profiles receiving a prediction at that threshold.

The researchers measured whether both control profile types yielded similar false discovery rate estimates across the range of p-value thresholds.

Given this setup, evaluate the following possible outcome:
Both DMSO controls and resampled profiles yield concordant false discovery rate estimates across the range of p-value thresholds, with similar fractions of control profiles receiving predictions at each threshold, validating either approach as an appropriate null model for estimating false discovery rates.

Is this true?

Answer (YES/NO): NO